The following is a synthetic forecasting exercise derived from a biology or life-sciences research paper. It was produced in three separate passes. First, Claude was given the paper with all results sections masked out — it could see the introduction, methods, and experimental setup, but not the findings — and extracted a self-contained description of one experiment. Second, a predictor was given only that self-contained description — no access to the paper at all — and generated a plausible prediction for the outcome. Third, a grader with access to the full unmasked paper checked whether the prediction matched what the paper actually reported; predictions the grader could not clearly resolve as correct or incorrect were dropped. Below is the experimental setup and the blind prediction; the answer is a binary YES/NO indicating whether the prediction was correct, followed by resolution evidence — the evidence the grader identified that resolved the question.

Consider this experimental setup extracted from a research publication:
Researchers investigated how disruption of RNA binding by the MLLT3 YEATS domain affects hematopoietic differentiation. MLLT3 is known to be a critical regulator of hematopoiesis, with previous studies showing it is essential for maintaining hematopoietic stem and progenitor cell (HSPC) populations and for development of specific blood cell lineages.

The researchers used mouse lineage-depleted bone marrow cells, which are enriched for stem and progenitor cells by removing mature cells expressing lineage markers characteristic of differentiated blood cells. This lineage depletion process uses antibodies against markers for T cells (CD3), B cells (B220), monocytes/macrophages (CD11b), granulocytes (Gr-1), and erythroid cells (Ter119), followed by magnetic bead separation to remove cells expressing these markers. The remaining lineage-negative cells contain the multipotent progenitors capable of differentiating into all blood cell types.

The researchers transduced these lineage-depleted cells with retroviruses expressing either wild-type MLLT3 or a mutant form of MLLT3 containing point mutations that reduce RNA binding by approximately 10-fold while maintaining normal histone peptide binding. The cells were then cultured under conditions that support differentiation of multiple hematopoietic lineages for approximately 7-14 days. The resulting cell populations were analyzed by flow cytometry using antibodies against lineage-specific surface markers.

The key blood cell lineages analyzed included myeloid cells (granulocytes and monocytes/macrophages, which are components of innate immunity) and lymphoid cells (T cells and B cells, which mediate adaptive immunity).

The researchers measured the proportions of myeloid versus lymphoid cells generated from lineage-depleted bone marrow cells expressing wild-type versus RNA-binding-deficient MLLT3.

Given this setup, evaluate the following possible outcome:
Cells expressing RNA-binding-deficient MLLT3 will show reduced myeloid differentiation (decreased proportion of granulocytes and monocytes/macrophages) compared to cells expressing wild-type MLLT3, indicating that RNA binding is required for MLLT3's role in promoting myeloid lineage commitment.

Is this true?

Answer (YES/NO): NO